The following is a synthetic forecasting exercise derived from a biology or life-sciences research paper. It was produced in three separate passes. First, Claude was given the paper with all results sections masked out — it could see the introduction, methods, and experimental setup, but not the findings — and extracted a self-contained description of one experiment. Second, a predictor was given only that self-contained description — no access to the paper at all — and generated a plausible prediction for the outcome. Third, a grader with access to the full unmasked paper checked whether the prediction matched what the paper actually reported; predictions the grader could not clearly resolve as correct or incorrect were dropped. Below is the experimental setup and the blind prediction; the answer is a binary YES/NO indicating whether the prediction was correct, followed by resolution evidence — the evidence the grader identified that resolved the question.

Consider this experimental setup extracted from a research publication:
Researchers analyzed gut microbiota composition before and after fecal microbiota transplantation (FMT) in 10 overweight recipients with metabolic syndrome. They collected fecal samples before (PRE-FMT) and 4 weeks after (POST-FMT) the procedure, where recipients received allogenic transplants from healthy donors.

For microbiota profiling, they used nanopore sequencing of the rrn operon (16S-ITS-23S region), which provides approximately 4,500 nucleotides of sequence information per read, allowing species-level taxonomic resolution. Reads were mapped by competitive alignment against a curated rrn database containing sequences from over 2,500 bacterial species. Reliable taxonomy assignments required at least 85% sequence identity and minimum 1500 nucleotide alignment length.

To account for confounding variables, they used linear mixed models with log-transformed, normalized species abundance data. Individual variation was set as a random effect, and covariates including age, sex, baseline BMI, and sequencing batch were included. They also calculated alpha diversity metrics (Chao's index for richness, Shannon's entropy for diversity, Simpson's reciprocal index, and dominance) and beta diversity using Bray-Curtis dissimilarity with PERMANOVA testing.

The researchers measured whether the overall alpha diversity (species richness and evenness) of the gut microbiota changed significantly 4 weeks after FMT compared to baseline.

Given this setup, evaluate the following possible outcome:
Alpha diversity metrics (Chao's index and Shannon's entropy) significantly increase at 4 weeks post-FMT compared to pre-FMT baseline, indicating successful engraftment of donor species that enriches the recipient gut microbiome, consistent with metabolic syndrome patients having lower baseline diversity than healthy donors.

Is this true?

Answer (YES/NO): NO